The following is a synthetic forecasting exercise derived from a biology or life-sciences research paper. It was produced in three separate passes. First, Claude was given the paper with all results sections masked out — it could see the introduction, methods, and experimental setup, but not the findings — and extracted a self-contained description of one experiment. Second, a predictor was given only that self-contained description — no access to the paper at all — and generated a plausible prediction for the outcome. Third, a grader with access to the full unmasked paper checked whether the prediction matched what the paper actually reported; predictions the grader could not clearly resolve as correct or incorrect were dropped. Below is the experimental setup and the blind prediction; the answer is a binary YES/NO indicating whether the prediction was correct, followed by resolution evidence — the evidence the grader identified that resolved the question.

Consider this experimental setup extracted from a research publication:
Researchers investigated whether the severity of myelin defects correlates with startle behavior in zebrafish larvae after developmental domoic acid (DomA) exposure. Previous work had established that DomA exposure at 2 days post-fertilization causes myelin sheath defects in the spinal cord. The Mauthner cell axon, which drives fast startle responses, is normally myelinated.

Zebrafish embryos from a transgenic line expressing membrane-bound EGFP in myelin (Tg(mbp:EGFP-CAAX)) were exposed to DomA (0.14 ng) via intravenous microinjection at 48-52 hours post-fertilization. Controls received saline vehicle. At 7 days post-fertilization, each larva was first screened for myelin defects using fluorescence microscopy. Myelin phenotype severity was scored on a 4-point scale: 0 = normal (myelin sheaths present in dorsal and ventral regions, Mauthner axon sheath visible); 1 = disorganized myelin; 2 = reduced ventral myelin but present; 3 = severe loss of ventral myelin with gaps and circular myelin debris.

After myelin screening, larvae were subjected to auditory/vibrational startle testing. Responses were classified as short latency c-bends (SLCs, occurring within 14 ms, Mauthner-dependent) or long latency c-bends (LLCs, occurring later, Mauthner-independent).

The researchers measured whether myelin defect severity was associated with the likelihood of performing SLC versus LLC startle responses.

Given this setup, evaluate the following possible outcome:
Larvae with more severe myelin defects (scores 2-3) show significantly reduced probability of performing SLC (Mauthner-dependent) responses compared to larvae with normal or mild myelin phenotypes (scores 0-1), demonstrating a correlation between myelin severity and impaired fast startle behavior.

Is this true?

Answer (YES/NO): YES